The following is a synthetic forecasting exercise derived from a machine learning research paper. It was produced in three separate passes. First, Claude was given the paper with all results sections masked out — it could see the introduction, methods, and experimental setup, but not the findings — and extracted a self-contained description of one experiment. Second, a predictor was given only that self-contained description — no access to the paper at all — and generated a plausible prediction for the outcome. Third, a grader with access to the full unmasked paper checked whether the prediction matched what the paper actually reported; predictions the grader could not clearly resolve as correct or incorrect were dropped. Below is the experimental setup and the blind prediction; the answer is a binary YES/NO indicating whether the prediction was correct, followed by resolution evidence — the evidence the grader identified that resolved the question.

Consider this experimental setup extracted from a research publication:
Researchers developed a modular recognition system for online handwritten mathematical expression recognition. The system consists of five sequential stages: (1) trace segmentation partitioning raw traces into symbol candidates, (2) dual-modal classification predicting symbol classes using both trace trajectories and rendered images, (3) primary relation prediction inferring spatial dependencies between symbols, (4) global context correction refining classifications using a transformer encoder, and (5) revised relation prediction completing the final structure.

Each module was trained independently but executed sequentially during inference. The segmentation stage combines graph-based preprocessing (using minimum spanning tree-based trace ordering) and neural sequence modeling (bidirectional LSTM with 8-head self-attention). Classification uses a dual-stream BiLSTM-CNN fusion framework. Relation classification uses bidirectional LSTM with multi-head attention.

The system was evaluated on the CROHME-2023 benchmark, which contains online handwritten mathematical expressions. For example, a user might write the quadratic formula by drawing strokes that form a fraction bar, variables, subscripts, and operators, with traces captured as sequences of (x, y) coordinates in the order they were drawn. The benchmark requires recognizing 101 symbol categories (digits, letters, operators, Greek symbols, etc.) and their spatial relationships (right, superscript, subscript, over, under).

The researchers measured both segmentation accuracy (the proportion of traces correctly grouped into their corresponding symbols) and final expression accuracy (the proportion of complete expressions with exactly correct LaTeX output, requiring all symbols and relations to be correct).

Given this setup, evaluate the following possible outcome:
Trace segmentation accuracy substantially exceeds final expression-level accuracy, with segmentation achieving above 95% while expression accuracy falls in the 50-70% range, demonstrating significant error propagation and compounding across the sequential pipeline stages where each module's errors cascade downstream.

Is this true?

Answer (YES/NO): NO